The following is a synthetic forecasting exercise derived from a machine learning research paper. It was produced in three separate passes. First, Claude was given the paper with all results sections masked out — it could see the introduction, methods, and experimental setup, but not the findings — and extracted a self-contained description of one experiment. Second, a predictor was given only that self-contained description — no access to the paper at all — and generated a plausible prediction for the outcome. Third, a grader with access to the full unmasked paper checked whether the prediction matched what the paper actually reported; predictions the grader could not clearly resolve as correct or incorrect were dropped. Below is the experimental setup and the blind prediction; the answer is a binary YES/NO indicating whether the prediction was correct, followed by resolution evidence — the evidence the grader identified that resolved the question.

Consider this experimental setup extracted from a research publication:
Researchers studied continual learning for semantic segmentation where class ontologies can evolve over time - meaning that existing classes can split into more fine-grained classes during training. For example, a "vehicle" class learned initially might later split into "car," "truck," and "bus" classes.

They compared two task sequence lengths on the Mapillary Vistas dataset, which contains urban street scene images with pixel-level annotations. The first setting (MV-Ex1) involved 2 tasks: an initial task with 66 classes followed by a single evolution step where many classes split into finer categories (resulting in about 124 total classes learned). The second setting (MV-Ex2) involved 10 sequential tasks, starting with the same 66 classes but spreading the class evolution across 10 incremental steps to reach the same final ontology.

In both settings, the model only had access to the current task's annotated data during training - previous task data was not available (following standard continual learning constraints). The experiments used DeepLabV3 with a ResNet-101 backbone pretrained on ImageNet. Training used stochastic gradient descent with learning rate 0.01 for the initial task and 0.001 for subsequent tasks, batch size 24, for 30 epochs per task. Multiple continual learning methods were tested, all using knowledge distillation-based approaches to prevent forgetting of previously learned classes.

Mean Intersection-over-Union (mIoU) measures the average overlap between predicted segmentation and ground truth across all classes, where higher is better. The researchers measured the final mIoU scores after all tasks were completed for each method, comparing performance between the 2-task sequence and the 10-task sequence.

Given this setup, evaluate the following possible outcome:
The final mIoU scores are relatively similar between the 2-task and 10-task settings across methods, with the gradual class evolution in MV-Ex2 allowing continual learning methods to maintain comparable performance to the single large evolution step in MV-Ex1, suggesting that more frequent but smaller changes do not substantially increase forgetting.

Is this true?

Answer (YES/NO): NO